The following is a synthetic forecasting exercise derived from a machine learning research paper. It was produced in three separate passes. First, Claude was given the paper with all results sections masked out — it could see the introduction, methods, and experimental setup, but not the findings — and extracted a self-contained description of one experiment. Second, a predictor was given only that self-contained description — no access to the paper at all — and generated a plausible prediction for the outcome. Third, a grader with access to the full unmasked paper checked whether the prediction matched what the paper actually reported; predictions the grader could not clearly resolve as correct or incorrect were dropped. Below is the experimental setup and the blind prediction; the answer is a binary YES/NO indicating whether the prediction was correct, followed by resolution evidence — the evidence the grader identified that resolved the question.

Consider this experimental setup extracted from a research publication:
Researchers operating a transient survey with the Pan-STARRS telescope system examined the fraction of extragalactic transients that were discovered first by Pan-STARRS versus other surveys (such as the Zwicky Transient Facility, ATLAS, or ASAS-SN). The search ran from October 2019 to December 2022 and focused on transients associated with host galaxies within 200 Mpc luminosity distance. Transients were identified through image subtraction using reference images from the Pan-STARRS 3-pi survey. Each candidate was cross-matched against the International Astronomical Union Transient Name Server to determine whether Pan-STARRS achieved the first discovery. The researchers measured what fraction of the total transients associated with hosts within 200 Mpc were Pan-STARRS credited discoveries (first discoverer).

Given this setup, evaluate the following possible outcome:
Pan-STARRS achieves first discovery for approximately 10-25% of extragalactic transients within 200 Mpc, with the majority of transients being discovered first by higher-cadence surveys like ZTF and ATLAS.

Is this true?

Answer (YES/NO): NO